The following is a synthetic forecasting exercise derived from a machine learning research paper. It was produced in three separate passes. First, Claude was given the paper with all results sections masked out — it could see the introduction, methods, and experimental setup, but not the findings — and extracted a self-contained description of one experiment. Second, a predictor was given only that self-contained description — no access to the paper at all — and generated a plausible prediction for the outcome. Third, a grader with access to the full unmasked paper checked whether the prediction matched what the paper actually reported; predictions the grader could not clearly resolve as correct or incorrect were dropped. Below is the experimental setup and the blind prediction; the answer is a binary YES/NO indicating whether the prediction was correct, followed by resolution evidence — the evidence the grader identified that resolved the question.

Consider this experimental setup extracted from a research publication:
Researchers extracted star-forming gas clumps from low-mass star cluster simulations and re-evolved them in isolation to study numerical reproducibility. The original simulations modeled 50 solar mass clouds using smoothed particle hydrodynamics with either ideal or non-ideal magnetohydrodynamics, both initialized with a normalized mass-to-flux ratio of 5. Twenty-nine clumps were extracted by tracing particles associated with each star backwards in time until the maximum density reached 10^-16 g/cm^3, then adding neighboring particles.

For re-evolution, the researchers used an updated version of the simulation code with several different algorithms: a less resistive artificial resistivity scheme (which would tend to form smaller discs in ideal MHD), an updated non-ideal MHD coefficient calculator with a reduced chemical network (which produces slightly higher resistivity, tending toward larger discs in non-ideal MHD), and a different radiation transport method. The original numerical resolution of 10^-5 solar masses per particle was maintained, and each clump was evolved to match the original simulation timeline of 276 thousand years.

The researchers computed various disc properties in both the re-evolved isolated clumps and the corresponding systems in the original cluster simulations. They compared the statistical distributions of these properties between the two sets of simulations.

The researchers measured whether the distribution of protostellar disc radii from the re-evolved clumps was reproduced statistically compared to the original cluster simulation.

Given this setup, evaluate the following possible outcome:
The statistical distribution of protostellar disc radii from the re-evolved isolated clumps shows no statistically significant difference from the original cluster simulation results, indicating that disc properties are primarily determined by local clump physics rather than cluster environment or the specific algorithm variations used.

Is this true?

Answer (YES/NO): NO